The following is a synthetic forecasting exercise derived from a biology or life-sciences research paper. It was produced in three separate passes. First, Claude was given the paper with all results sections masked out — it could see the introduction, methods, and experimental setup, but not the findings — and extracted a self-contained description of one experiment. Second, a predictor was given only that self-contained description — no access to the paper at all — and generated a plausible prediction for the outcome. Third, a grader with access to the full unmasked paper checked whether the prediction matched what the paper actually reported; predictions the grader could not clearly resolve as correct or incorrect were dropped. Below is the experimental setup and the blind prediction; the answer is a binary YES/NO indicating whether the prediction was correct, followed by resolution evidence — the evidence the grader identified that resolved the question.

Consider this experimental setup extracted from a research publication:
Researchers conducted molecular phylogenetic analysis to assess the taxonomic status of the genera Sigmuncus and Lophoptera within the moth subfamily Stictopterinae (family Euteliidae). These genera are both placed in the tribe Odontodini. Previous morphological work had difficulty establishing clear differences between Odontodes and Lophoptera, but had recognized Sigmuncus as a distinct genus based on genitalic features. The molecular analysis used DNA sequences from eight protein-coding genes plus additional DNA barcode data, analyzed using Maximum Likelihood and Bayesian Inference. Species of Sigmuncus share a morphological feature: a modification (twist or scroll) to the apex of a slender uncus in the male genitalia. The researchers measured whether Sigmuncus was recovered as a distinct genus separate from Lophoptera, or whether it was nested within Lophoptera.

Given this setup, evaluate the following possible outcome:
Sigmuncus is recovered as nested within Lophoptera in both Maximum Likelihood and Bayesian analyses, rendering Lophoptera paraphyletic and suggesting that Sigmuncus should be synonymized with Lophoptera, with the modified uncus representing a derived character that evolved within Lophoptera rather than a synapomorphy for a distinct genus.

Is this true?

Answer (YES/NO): YES